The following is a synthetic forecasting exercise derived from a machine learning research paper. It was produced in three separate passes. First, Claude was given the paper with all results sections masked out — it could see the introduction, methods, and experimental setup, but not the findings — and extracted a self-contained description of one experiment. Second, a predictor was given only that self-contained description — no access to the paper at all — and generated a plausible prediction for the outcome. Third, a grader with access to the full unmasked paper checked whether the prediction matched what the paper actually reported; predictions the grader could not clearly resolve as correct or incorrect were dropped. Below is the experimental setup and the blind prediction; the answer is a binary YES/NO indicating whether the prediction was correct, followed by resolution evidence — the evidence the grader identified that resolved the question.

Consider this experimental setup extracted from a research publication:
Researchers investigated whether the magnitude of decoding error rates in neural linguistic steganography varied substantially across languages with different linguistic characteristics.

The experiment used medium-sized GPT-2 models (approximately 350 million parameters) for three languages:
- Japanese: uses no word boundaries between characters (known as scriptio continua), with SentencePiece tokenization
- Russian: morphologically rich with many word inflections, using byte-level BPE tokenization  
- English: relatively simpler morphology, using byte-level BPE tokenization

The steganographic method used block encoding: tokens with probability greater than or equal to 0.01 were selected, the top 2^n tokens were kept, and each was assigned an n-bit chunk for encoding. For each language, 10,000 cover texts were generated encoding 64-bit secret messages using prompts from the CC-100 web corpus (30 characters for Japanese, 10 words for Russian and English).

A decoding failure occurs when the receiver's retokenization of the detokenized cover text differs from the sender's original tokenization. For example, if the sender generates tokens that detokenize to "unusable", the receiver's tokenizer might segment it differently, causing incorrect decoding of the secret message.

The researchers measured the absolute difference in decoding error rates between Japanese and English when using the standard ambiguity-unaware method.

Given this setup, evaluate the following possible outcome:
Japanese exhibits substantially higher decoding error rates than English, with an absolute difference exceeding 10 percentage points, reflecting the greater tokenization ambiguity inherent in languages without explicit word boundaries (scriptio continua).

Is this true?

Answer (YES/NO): NO